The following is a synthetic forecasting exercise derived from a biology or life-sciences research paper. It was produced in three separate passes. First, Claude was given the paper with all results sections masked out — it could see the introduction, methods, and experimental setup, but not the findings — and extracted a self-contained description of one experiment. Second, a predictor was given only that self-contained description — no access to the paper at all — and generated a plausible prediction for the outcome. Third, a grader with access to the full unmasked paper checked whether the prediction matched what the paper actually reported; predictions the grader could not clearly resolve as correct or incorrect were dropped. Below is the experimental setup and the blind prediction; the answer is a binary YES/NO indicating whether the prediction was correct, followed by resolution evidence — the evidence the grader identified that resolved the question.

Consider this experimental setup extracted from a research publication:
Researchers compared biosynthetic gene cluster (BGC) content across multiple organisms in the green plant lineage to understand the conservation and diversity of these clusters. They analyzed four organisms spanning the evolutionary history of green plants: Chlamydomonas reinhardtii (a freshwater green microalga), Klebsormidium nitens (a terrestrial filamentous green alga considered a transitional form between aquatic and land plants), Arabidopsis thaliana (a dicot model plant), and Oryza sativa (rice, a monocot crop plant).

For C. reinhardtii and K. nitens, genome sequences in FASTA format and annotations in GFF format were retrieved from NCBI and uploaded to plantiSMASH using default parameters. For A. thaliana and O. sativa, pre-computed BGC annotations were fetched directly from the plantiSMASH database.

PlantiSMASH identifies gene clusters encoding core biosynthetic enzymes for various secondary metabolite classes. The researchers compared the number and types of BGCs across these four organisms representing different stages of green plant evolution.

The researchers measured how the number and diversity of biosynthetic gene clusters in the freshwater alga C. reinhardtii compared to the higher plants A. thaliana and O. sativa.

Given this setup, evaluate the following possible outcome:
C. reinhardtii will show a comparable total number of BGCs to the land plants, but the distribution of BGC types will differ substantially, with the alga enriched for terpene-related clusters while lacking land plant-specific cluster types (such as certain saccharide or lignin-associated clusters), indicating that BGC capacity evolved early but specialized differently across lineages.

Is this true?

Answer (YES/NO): NO